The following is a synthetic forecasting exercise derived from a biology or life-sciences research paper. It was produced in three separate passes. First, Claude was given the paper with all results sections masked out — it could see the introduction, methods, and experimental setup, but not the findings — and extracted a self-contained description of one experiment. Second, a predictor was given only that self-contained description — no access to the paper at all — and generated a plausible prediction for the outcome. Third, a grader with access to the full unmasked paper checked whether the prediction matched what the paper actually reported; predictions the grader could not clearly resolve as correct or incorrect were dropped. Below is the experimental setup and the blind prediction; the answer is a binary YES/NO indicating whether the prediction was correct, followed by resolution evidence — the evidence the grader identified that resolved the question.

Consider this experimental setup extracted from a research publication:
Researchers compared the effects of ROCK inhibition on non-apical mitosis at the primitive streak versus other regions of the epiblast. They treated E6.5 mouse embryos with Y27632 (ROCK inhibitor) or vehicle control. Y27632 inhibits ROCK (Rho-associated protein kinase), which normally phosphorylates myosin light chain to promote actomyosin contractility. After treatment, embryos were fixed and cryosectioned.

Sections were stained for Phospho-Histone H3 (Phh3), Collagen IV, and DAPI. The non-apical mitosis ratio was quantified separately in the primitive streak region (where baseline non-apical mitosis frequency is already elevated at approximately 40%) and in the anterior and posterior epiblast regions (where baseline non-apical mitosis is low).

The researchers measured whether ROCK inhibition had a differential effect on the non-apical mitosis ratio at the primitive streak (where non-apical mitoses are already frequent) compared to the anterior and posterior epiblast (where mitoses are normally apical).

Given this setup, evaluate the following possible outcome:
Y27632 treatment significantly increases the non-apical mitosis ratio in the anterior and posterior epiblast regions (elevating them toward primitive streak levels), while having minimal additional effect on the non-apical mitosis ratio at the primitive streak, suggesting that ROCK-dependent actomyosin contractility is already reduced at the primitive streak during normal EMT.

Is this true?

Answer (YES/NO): YES